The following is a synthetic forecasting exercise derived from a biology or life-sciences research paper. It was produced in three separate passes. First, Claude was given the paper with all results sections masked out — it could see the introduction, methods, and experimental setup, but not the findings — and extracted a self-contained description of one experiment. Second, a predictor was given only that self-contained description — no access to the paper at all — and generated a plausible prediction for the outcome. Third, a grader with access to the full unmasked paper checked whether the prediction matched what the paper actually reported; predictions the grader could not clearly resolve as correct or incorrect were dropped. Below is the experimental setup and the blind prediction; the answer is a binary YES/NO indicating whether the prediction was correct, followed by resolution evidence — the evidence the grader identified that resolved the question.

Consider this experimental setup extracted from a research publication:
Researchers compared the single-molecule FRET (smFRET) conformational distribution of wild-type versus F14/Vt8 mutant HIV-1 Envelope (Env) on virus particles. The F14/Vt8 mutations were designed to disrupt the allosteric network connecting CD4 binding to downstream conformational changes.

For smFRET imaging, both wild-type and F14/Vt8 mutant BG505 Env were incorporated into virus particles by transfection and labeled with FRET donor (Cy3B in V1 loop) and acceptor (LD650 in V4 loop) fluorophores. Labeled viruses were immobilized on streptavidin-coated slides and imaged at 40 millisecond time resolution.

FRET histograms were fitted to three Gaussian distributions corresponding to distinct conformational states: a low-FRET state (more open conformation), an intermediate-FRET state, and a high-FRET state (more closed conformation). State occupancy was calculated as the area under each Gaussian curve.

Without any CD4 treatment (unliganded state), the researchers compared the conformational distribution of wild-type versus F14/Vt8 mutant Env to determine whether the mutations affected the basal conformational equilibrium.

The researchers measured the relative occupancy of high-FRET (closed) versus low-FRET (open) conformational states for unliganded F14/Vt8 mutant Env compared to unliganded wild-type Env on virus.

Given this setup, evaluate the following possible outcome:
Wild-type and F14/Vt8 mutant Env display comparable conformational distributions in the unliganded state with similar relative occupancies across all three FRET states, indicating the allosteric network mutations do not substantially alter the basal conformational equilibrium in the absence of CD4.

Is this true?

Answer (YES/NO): YES